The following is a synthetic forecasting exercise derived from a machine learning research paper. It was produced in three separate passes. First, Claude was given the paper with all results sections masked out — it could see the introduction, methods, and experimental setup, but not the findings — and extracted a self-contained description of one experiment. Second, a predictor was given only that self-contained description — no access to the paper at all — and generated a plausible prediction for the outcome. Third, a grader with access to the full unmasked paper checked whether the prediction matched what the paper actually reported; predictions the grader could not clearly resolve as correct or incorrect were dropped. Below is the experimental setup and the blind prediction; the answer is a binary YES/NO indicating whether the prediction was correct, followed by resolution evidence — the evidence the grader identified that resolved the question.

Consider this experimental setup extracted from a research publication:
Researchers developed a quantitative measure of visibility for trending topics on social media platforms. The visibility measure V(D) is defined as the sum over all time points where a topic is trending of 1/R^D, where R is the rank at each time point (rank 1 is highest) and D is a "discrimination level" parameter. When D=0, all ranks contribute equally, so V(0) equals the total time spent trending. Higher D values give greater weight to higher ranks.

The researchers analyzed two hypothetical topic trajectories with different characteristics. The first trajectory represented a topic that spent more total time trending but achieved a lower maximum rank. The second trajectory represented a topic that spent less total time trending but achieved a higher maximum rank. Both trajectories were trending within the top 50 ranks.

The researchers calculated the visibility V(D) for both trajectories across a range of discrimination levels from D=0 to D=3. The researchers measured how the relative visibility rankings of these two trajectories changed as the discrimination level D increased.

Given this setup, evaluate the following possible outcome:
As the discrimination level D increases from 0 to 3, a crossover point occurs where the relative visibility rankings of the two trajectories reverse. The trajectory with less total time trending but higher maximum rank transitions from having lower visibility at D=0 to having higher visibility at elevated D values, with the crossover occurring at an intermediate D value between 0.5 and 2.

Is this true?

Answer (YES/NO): NO